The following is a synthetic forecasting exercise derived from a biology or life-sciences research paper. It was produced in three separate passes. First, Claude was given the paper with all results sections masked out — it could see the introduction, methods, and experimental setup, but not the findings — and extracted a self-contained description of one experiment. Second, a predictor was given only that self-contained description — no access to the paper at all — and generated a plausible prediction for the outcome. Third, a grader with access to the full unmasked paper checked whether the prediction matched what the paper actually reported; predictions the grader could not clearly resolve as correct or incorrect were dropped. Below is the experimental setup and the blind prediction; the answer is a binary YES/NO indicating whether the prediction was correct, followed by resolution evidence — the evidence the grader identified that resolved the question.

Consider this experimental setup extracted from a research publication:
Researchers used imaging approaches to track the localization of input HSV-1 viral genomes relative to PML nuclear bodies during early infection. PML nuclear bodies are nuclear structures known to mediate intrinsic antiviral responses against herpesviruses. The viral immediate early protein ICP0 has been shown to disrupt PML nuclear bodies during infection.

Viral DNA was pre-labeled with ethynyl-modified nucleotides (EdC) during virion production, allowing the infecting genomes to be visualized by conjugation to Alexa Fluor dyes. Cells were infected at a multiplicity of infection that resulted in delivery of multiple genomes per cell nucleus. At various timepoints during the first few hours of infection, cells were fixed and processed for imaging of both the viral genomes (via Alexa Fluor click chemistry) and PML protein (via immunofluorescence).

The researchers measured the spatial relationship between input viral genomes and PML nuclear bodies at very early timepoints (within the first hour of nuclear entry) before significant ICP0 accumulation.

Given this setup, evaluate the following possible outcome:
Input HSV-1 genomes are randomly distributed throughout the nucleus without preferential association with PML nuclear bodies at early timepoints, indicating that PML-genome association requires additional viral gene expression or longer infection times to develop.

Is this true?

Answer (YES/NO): NO